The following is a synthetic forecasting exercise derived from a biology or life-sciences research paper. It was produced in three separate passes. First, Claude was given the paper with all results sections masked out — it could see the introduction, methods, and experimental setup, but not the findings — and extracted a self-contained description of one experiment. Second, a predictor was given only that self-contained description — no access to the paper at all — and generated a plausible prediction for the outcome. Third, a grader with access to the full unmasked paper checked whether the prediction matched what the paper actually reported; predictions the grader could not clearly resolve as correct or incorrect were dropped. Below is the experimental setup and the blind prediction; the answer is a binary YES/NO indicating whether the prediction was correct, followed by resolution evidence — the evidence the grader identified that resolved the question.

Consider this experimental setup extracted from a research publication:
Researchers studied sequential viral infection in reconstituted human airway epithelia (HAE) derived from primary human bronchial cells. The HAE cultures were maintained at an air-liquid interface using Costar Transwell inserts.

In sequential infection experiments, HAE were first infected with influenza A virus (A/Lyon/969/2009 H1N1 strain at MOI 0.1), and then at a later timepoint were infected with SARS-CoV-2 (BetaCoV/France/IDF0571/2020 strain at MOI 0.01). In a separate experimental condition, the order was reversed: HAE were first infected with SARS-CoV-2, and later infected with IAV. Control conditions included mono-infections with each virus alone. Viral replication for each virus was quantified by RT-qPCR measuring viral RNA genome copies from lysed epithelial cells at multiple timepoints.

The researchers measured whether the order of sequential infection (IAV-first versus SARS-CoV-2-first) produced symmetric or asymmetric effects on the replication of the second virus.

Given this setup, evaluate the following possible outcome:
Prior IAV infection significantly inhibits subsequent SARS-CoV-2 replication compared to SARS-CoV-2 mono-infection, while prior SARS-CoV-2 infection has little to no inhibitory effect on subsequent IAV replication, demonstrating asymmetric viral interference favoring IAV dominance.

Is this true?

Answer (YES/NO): NO